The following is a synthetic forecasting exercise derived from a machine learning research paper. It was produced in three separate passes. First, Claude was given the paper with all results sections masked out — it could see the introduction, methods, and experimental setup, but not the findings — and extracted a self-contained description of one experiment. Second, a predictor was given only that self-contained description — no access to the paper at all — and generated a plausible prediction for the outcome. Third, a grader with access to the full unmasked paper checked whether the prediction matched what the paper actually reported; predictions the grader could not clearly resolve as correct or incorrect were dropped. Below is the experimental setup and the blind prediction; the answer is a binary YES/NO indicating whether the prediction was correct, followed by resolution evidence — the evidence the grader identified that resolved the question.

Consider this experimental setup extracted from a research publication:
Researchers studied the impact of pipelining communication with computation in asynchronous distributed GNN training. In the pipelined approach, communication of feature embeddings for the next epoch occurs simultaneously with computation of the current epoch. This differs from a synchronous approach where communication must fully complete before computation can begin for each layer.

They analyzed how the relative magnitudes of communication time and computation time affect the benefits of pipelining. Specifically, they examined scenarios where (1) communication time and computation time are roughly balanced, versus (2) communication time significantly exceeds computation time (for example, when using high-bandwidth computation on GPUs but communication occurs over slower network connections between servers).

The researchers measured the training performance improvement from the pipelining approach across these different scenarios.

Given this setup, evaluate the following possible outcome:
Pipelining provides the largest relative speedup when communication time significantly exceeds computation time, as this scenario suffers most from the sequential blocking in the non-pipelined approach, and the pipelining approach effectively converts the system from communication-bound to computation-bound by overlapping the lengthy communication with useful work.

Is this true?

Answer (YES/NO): NO